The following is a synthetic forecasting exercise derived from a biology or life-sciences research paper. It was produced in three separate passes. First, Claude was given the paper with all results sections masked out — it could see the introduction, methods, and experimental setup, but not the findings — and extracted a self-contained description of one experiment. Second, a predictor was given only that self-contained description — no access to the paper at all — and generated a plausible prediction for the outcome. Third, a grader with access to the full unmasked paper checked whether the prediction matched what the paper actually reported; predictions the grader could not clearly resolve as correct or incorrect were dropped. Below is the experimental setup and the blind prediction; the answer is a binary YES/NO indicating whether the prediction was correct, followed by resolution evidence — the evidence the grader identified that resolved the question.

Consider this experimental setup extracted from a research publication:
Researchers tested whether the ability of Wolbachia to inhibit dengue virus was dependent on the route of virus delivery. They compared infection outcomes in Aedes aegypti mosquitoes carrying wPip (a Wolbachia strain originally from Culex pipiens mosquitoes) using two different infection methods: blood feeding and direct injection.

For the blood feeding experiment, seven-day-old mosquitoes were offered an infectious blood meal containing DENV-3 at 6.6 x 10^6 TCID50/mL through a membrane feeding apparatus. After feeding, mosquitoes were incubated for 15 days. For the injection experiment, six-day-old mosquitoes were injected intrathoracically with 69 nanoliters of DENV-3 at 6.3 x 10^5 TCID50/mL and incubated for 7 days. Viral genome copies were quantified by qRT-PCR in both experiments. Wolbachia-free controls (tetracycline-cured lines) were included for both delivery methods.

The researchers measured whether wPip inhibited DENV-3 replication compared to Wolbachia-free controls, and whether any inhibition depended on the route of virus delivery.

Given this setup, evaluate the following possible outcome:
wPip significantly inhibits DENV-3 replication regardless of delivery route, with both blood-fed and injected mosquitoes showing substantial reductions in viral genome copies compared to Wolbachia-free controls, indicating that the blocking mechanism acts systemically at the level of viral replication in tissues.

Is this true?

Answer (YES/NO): NO